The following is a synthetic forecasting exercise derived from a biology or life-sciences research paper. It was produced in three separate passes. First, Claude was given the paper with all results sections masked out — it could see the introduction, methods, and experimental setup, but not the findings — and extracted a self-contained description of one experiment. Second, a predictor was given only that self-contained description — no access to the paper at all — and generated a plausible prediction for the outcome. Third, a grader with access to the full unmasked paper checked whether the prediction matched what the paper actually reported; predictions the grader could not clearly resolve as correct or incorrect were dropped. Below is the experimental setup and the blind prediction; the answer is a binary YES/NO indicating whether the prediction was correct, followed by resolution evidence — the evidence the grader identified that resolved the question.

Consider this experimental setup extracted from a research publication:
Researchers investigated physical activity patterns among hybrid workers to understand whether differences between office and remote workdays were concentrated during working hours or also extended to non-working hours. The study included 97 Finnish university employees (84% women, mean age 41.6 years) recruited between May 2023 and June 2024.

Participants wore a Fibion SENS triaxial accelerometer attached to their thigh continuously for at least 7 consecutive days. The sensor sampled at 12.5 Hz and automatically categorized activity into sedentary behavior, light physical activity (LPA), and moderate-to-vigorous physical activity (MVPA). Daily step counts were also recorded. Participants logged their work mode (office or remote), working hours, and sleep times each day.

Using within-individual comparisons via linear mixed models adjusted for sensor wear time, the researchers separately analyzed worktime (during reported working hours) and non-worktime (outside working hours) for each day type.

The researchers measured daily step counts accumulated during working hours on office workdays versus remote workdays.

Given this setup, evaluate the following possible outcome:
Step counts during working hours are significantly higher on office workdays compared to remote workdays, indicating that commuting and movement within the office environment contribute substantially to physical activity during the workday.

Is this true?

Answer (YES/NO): NO